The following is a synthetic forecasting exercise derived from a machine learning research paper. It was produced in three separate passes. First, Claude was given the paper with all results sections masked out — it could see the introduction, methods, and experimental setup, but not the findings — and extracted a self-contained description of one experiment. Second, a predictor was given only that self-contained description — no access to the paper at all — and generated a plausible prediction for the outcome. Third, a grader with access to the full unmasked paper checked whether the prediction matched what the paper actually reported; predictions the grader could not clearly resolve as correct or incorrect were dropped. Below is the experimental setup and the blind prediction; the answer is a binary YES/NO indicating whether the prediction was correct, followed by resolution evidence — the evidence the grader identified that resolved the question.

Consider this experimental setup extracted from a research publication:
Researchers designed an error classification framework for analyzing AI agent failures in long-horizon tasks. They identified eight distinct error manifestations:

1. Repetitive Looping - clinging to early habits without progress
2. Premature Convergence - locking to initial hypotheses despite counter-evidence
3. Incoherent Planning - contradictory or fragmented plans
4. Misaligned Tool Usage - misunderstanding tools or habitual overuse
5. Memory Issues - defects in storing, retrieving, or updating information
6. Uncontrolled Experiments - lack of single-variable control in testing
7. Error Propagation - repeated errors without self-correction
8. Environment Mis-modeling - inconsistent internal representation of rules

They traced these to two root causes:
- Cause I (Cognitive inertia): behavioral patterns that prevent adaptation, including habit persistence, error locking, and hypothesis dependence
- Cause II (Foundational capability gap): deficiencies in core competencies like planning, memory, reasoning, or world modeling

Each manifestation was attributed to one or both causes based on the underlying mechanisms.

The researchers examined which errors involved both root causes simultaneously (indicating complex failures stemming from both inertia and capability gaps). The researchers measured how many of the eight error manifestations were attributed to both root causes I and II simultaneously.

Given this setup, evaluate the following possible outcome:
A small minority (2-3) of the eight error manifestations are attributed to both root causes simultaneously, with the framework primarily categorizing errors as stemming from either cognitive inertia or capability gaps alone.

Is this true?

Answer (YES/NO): YES